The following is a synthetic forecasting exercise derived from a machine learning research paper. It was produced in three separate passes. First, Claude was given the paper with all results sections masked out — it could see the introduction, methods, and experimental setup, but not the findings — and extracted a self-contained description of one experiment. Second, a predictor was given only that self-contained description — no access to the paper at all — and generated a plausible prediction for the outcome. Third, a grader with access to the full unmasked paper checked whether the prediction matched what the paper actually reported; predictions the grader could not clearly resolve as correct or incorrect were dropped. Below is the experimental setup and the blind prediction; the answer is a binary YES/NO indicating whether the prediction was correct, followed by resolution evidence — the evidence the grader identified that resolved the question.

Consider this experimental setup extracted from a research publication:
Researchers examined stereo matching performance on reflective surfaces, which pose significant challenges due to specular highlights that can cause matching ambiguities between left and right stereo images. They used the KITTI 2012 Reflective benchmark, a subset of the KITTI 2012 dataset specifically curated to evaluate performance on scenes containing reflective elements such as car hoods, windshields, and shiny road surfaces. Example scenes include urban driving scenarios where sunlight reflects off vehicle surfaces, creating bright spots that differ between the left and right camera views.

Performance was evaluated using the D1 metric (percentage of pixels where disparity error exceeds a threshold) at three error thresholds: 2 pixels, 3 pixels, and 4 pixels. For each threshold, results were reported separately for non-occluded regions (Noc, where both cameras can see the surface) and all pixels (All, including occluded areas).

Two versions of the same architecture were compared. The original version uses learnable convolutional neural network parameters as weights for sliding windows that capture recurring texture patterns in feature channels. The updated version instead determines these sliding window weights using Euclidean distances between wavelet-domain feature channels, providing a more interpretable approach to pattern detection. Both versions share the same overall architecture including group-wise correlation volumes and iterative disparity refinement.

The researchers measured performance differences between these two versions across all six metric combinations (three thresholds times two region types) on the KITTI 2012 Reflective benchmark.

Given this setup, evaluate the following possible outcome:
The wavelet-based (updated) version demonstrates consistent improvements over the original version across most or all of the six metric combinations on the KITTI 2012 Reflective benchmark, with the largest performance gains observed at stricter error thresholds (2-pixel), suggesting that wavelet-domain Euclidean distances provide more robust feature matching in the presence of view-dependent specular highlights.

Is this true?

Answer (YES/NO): NO